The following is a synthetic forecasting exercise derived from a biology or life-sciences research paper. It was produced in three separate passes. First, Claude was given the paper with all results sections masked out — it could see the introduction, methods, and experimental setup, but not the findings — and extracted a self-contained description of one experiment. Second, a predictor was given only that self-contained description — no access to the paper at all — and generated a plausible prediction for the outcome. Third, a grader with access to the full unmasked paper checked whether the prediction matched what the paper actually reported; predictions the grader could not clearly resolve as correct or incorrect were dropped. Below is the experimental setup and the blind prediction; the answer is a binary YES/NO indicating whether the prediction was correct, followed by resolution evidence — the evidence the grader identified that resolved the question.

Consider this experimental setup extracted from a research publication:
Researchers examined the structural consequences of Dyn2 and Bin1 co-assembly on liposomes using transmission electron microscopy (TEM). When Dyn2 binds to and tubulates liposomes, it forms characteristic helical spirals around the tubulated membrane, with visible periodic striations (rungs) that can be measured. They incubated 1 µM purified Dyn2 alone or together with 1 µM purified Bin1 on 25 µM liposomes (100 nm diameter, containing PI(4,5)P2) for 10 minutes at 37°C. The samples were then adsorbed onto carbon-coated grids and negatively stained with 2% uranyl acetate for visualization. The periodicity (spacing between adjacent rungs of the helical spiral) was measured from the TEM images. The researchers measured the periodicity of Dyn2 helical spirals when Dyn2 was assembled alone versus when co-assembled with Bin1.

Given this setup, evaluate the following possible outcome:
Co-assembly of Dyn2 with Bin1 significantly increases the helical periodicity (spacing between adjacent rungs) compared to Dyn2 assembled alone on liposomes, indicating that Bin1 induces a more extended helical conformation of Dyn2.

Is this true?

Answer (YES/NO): YES